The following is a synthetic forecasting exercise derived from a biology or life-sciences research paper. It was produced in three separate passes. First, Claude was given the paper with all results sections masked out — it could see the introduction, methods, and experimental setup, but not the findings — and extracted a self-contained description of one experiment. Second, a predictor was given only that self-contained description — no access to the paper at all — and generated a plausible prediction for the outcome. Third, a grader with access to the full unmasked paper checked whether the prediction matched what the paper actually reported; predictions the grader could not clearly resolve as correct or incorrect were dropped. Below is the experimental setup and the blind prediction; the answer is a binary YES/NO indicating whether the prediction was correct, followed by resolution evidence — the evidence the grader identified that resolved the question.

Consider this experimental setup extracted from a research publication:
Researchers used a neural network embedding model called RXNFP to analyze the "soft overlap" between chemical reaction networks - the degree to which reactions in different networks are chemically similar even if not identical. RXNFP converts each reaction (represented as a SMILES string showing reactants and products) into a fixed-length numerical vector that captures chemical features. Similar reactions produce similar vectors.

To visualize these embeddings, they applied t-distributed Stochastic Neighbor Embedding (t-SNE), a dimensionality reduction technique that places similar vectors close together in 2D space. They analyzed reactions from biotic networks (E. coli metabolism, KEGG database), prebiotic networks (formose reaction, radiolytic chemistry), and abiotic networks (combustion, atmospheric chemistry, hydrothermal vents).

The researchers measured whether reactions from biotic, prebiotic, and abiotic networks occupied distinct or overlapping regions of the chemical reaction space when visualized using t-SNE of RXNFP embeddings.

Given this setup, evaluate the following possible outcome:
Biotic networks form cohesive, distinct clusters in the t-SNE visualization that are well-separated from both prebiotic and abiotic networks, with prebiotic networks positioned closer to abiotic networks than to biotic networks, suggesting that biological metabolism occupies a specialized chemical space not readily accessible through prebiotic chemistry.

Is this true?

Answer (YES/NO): NO